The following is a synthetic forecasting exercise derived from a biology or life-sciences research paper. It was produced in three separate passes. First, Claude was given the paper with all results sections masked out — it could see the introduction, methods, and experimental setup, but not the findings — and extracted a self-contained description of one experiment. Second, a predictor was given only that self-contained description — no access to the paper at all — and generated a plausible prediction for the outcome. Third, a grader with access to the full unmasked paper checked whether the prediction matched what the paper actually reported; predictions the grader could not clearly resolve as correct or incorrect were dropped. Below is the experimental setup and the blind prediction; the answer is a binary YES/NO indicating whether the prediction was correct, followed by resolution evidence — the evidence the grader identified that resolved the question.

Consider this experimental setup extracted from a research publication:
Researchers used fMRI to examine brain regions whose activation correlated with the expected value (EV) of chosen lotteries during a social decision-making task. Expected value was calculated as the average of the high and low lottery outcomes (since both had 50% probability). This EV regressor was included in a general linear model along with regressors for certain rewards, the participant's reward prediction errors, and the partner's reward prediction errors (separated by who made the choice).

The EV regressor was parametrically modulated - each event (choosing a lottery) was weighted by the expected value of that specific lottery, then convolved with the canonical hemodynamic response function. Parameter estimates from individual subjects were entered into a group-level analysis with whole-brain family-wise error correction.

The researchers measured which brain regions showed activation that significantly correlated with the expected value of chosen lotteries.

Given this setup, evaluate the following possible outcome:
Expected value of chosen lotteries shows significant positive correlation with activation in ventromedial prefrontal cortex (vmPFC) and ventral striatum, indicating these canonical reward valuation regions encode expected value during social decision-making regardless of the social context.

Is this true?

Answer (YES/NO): NO